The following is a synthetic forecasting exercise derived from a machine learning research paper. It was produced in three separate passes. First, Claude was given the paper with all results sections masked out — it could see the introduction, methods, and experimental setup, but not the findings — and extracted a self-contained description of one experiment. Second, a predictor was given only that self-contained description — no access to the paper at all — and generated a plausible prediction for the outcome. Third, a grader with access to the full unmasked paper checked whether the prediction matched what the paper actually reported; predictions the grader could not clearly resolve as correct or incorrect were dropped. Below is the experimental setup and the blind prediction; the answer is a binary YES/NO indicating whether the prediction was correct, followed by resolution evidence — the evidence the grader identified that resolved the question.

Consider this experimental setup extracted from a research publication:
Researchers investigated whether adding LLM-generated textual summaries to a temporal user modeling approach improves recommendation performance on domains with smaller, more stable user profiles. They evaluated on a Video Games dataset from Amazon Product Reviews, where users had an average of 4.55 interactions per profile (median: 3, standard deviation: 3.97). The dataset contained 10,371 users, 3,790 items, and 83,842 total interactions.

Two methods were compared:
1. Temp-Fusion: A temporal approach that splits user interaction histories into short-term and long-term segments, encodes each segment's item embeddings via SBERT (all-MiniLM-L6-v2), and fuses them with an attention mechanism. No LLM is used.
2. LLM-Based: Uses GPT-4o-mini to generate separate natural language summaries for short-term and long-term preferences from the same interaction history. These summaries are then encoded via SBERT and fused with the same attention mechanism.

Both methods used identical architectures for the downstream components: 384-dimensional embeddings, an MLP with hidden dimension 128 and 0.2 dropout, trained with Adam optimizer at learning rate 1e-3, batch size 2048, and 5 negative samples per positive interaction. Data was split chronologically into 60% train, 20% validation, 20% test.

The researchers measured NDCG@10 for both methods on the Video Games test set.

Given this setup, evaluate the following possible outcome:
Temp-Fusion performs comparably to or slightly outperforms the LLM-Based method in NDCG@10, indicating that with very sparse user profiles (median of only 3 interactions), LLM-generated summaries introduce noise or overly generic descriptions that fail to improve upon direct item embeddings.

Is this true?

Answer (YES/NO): YES